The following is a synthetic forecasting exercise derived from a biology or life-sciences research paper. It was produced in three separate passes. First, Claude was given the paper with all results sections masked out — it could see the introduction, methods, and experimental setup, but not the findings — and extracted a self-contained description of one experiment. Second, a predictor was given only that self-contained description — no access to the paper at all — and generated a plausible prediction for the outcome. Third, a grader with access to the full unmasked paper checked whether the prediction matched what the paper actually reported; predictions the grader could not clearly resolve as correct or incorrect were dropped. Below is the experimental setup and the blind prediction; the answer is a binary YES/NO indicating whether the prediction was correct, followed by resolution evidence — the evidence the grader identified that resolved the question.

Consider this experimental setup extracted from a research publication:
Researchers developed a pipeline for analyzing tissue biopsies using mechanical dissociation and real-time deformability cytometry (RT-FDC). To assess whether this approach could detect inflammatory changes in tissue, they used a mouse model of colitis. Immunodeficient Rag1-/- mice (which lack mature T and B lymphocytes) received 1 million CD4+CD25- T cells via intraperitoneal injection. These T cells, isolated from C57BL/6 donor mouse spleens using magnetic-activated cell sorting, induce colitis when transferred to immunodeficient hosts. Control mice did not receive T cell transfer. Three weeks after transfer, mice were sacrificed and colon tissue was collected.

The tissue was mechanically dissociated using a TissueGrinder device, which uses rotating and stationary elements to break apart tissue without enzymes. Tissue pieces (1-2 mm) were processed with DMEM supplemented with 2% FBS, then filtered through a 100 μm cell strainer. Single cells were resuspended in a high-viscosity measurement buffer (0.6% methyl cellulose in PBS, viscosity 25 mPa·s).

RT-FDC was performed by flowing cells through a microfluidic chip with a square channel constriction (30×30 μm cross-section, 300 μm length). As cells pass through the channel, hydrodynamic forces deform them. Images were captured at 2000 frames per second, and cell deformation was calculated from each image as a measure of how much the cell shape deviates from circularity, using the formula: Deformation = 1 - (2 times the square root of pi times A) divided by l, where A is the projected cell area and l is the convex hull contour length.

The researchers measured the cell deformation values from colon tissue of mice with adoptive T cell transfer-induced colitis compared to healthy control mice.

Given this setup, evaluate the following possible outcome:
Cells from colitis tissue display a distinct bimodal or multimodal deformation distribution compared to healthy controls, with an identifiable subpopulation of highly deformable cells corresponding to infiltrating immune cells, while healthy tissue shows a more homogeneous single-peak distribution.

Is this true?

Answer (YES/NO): NO